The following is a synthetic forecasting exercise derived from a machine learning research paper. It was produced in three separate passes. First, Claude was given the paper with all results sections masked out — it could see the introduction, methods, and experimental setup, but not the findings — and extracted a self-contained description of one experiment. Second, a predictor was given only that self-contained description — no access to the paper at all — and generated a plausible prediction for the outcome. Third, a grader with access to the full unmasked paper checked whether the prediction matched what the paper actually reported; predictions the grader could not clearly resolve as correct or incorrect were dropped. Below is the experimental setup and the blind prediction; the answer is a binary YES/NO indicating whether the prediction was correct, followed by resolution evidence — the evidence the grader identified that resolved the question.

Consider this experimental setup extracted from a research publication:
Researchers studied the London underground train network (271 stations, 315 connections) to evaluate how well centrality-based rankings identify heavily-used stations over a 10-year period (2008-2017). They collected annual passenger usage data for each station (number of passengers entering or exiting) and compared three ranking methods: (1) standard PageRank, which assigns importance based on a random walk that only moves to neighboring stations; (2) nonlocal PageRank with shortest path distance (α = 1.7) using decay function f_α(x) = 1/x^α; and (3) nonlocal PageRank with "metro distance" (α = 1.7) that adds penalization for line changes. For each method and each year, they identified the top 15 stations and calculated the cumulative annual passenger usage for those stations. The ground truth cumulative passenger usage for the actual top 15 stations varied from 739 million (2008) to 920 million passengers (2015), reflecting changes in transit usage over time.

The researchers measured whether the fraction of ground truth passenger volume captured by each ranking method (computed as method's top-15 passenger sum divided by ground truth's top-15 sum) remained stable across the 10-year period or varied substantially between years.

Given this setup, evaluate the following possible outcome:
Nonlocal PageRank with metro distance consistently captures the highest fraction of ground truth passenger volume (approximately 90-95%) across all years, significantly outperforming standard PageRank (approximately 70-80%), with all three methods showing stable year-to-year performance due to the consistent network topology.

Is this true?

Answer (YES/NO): NO